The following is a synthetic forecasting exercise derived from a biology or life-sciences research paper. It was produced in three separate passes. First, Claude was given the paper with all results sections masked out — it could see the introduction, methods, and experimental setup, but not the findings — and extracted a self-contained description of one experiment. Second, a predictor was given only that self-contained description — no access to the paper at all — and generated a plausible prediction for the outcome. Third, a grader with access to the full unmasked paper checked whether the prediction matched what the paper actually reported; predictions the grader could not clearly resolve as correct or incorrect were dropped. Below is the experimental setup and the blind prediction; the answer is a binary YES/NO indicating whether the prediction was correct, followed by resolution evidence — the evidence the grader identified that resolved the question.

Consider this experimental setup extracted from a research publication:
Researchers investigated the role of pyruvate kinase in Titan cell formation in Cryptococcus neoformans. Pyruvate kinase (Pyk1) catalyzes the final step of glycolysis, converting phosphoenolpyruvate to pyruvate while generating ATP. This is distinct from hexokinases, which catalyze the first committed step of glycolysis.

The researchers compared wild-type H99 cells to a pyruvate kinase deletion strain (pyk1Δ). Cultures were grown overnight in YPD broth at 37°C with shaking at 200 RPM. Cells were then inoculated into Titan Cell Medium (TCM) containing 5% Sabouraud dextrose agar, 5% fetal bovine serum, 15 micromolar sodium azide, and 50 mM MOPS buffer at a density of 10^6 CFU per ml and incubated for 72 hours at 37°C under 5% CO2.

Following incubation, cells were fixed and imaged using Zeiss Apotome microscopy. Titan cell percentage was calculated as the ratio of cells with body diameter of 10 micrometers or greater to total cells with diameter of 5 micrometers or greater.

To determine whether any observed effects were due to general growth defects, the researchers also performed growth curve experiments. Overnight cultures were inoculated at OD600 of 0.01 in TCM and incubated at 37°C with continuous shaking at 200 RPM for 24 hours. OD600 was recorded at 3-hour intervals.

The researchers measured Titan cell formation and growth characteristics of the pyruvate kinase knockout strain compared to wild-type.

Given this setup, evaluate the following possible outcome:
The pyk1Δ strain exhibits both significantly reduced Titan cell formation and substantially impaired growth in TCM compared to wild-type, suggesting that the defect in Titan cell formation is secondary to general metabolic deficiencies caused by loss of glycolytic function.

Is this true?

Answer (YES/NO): NO